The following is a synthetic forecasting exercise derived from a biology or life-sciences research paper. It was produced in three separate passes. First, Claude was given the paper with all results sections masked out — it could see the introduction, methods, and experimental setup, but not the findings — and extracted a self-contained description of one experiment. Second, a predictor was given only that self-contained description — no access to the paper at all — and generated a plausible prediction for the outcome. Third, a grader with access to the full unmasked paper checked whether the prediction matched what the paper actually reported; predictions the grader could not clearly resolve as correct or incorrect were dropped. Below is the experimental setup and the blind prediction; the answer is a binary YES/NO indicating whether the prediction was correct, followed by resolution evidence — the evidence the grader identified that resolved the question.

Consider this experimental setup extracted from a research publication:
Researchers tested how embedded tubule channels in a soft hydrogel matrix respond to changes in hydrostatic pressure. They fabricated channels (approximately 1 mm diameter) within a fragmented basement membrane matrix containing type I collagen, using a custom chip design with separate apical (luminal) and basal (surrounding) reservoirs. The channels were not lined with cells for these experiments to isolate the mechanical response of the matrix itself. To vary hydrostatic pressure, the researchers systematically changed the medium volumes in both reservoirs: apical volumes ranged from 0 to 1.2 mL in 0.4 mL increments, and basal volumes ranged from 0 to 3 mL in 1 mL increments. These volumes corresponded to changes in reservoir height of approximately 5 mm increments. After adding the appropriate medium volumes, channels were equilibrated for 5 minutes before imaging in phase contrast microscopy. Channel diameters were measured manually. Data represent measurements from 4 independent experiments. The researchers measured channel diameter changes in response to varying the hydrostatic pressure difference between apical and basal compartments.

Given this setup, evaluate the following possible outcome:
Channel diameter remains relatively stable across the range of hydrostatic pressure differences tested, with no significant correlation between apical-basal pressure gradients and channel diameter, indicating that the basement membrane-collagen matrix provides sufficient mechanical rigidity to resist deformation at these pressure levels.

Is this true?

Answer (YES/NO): NO